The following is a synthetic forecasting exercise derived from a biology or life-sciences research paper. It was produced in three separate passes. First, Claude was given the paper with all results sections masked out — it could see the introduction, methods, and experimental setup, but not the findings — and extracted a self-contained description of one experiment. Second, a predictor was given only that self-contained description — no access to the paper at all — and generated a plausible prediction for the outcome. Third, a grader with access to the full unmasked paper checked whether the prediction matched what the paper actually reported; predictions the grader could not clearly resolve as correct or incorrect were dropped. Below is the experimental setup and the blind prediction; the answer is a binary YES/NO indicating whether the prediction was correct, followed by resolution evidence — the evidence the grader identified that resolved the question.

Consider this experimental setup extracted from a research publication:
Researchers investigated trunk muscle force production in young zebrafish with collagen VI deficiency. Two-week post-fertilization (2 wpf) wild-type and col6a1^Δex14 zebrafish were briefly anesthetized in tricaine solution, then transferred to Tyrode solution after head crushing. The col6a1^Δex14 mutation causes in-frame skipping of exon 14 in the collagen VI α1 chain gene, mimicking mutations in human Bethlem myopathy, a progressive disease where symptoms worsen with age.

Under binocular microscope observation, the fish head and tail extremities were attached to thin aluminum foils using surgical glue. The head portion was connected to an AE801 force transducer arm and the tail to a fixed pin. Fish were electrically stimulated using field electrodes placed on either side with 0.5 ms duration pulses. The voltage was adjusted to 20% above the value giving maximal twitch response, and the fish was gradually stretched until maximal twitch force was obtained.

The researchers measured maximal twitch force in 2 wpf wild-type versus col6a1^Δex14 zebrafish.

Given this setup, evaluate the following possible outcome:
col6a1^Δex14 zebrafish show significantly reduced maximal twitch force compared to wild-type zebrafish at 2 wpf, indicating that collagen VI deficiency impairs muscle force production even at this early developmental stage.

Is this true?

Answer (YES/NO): YES